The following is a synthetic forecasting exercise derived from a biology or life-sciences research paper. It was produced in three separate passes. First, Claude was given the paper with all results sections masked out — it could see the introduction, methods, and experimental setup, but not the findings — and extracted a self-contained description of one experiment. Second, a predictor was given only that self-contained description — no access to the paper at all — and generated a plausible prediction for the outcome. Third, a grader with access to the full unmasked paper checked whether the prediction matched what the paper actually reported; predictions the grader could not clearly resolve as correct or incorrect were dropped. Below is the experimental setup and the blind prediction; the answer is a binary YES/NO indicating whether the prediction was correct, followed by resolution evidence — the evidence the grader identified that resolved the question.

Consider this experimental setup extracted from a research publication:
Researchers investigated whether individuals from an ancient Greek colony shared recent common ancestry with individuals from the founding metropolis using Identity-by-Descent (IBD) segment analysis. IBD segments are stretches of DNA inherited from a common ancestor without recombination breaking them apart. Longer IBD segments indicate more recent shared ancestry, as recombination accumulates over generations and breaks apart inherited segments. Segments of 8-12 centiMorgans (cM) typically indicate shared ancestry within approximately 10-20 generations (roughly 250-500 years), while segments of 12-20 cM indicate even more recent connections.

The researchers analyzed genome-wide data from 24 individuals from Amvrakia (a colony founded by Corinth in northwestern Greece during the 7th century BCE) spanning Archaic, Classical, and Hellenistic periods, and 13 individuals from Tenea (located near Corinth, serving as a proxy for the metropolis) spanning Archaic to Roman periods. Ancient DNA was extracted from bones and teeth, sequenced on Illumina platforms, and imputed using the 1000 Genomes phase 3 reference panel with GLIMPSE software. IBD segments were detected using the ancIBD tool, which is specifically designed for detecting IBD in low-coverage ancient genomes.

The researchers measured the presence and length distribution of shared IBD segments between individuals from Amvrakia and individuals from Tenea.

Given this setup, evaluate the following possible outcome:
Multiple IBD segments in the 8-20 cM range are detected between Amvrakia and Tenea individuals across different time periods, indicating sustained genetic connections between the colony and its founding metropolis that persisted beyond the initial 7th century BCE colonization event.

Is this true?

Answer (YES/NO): YES